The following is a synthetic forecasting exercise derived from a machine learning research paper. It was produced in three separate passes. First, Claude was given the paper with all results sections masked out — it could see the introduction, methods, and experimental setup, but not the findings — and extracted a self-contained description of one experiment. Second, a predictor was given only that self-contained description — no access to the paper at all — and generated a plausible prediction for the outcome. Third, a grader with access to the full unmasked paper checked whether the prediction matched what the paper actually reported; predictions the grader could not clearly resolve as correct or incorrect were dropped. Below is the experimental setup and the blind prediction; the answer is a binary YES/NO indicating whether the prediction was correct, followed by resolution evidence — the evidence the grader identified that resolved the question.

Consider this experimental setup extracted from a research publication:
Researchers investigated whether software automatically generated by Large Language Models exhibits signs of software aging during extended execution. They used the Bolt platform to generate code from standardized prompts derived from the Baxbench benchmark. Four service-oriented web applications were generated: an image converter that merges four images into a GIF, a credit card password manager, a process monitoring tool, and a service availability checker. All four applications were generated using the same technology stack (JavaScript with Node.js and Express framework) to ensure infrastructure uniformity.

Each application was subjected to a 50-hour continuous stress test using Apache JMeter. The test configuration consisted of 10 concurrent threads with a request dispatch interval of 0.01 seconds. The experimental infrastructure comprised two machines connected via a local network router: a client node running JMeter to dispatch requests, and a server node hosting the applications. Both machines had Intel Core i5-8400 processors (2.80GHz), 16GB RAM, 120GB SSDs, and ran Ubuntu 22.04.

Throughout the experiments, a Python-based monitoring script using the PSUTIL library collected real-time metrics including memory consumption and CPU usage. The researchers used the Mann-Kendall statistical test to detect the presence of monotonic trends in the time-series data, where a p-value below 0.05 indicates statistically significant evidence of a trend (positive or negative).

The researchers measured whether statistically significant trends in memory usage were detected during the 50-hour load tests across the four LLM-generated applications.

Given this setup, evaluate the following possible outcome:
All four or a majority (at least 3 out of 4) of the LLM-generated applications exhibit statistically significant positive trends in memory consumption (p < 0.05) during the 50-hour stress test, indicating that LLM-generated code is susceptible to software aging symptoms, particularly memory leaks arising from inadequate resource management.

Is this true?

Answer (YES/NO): YES